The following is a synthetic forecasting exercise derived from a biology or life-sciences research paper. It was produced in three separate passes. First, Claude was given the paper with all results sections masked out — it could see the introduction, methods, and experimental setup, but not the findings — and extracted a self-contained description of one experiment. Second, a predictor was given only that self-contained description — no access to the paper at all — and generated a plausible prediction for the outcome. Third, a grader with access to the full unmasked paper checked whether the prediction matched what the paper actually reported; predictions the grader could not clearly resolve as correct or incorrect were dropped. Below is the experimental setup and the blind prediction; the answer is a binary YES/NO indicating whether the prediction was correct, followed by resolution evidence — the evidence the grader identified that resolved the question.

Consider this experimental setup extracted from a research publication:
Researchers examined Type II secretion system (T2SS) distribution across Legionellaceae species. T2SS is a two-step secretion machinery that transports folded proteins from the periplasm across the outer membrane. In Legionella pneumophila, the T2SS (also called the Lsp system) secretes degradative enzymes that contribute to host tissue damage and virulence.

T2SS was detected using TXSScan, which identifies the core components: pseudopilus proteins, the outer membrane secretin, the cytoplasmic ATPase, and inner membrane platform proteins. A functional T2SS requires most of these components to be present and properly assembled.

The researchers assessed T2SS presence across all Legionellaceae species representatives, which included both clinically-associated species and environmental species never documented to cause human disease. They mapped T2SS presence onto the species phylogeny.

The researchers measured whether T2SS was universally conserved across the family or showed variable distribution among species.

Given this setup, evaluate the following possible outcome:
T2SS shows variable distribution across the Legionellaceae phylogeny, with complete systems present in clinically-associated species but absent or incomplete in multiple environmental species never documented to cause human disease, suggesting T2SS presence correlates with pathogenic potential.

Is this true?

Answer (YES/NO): NO